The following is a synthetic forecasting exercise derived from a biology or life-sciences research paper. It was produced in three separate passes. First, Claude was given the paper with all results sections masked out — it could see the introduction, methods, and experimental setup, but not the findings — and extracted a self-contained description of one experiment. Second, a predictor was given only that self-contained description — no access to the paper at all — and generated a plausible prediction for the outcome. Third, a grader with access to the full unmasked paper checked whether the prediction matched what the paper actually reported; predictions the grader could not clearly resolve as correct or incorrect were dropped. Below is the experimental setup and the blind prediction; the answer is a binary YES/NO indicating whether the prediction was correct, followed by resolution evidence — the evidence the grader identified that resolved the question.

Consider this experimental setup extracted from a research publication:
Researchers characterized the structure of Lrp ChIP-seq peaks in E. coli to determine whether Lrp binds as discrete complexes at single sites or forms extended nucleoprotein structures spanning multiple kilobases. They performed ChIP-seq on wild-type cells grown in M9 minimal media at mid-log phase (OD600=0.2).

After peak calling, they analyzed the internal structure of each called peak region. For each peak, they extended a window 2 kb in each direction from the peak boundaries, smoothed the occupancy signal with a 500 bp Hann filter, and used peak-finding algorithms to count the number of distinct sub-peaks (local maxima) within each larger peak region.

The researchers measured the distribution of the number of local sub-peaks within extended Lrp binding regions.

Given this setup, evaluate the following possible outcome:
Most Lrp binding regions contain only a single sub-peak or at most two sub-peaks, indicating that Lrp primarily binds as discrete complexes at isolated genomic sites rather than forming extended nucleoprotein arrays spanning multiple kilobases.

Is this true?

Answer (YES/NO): NO